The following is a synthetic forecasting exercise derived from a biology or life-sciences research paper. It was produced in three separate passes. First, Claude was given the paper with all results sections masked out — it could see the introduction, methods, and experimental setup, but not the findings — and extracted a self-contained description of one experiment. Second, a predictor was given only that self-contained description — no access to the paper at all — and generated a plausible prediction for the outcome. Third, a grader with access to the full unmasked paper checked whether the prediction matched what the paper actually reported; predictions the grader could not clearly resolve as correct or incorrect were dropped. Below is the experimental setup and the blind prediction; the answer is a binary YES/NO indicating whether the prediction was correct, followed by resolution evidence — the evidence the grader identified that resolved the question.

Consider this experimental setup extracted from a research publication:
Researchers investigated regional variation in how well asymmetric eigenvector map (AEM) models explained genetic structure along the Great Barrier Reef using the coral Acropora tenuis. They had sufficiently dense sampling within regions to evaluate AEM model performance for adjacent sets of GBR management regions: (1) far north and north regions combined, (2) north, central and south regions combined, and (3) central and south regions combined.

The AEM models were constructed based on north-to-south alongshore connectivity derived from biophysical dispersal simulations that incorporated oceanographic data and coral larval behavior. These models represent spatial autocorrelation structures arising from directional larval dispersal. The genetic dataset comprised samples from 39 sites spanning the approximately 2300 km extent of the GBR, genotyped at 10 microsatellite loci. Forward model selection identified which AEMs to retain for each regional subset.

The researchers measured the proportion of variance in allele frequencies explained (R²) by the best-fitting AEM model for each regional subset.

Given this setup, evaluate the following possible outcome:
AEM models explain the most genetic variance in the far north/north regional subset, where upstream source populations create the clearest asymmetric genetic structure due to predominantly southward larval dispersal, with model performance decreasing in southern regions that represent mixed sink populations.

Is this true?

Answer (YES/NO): NO